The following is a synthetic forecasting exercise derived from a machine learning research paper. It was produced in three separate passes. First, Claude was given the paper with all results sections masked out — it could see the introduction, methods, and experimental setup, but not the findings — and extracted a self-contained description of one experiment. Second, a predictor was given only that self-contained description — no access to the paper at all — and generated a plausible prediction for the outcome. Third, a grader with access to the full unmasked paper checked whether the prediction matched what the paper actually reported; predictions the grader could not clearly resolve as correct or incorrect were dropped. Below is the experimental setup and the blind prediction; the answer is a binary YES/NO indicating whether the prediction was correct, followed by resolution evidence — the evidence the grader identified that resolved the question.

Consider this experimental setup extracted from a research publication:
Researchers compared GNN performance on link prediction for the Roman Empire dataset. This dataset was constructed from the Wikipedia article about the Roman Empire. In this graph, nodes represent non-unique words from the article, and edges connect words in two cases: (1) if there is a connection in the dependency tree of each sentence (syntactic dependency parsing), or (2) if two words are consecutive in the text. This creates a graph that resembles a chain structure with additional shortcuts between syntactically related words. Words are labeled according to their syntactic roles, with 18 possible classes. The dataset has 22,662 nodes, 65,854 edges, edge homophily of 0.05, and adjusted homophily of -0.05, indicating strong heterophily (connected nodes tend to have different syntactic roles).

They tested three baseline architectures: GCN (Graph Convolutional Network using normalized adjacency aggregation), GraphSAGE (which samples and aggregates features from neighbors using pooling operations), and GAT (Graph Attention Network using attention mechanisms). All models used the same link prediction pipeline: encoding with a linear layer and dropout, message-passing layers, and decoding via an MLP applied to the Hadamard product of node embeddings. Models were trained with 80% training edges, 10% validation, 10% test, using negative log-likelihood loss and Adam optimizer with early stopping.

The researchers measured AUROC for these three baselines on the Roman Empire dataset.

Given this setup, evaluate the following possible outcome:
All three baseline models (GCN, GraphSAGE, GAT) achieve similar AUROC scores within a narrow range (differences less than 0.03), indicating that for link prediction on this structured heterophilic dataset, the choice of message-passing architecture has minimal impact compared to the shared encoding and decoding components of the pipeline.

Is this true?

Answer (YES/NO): NO